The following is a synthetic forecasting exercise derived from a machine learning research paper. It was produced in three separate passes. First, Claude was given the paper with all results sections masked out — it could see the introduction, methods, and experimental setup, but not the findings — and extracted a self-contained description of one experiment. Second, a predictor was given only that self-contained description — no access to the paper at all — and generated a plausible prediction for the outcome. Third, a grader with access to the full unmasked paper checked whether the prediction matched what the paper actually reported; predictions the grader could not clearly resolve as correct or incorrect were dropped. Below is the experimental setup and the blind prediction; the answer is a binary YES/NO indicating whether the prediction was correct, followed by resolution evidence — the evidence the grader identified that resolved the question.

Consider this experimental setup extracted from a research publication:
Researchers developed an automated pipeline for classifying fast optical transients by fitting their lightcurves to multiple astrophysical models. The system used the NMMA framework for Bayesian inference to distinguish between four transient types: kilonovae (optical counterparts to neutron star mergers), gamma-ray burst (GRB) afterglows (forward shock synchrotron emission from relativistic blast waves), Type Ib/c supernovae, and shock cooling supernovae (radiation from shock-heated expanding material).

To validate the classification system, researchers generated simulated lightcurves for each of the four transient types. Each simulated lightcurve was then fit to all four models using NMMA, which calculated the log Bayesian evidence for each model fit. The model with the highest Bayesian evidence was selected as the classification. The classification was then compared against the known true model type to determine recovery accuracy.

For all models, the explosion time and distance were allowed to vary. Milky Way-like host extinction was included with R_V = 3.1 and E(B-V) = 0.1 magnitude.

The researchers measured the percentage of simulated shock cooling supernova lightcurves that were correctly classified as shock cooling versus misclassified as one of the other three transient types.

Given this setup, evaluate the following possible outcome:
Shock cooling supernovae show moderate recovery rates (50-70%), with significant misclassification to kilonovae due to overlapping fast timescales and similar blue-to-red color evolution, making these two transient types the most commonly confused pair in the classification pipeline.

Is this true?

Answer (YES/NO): NO